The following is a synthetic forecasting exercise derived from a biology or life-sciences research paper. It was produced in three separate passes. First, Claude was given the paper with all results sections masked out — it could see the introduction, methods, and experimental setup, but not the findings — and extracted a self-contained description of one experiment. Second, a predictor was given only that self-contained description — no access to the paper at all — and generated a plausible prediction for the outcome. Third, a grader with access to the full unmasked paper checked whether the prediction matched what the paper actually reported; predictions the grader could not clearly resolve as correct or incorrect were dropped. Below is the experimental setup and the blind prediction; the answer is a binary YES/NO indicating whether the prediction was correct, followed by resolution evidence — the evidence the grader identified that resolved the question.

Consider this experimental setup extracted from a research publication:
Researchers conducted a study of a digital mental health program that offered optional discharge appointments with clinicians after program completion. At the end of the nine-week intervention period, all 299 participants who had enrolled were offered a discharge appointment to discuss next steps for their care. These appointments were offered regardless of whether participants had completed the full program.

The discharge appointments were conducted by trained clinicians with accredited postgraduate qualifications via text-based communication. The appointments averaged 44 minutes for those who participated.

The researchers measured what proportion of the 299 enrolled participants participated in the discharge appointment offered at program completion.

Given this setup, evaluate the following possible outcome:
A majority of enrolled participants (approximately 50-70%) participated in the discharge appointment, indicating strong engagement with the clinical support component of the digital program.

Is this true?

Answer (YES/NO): YES